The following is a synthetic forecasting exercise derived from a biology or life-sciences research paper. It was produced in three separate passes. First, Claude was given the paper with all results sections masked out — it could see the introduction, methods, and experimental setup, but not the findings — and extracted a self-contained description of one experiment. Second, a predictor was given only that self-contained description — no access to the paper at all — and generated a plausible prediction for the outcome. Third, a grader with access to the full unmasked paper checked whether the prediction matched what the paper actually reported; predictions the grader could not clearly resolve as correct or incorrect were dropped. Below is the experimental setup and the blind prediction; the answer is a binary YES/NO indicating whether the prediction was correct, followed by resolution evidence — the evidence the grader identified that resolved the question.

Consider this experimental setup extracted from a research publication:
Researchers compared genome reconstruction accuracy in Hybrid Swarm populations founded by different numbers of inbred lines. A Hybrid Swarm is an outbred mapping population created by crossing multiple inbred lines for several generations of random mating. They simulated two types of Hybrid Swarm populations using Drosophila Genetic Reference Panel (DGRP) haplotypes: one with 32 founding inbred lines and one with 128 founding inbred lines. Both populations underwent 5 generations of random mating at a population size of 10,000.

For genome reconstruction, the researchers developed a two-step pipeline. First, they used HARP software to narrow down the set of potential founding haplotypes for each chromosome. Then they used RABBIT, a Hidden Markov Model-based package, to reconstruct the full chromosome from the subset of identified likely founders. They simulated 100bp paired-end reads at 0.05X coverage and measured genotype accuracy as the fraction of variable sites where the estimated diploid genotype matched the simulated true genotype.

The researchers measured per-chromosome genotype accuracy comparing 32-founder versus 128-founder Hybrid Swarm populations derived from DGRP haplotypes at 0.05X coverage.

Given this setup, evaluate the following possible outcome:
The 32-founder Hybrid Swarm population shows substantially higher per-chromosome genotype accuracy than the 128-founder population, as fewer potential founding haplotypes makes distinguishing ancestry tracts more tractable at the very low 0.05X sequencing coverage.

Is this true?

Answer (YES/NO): NO